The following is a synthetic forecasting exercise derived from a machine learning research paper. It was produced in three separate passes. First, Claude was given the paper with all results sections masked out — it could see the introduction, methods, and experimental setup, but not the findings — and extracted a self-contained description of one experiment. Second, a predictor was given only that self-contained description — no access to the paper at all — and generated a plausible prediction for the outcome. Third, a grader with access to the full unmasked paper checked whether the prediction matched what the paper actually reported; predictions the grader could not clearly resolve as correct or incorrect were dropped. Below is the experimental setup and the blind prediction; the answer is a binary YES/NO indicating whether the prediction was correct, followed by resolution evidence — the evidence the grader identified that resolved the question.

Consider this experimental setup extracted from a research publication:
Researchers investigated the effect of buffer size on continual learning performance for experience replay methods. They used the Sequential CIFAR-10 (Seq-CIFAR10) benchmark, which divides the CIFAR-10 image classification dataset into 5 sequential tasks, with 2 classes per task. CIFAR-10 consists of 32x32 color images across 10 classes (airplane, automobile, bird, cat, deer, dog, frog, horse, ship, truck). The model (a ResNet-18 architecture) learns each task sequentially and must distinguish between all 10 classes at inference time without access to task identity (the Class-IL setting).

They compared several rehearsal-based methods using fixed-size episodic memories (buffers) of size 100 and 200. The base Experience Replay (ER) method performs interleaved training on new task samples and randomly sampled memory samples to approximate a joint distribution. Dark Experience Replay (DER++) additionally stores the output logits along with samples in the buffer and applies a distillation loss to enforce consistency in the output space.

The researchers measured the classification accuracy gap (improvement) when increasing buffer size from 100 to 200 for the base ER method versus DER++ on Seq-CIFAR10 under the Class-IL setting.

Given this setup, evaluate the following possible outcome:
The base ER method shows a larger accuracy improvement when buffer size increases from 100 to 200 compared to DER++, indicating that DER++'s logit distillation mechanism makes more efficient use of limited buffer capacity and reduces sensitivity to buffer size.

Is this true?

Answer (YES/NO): NO